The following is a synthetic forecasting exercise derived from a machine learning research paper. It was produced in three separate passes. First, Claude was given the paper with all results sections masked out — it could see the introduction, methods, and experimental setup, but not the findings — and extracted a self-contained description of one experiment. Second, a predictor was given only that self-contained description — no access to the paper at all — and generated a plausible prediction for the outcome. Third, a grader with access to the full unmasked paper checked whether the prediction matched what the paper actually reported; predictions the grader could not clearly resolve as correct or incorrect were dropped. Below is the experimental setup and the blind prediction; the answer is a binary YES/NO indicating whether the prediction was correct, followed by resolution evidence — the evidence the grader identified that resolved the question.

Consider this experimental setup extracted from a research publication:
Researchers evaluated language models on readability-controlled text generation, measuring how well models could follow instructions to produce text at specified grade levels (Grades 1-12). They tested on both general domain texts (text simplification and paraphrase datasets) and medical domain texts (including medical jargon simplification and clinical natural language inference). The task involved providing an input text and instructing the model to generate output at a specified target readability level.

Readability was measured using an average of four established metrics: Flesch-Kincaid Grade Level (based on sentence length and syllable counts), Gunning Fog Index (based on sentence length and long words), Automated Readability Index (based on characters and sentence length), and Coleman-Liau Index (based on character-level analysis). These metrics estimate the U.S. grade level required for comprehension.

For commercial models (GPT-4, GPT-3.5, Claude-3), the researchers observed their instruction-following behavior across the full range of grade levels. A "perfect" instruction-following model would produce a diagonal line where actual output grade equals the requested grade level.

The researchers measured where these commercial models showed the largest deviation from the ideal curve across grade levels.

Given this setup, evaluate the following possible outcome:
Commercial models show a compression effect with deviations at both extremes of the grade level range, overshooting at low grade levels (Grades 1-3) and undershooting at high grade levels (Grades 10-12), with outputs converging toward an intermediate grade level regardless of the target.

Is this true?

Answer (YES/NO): NO